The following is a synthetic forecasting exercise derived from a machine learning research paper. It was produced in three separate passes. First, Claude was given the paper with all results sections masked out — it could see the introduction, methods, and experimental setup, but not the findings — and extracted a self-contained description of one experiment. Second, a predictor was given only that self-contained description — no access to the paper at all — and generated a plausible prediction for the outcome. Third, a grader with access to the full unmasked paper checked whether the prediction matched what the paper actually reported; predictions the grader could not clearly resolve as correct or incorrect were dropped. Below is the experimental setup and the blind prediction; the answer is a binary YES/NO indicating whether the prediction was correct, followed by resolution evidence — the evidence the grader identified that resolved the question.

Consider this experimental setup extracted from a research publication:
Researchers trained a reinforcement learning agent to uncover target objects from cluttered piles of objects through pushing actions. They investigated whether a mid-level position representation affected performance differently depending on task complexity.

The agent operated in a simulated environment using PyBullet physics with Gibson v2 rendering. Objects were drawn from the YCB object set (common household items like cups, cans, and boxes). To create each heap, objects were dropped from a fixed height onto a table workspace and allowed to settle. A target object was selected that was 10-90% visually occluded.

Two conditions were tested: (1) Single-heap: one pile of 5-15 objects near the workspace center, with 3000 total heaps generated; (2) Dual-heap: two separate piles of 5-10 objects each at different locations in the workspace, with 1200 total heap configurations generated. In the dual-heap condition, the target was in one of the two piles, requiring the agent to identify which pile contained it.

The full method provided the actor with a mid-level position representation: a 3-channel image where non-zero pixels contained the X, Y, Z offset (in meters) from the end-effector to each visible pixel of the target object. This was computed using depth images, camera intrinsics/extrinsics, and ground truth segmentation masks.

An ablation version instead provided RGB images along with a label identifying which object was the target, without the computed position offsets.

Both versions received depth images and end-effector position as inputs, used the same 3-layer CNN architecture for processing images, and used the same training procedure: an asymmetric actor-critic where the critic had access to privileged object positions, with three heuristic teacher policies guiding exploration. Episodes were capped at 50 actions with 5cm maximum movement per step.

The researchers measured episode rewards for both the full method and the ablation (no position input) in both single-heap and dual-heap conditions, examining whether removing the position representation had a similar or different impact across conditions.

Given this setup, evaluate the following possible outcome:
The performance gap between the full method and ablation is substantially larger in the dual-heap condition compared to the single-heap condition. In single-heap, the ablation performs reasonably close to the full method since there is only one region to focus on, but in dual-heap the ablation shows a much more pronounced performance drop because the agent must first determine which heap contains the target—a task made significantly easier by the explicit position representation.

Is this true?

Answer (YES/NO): YES